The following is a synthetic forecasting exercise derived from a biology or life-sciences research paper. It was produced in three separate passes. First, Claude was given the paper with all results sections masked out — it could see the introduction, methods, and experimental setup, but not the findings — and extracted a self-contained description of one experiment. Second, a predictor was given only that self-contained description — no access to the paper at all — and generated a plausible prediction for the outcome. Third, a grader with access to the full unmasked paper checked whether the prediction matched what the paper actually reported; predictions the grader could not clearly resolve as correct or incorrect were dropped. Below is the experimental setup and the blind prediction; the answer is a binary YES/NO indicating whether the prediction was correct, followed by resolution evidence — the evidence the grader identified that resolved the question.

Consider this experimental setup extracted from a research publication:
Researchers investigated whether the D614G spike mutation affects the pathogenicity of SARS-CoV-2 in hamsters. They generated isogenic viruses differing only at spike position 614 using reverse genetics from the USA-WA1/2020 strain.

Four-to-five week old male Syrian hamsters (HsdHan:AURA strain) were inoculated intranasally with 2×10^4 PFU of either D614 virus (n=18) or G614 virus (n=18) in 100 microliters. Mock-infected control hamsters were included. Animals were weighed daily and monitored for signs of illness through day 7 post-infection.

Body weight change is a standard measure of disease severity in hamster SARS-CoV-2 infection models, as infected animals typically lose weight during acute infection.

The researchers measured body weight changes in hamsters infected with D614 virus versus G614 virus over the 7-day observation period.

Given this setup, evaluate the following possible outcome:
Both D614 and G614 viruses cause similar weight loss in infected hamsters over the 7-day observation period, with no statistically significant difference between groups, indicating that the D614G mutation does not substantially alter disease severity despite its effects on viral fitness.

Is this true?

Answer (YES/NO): YES